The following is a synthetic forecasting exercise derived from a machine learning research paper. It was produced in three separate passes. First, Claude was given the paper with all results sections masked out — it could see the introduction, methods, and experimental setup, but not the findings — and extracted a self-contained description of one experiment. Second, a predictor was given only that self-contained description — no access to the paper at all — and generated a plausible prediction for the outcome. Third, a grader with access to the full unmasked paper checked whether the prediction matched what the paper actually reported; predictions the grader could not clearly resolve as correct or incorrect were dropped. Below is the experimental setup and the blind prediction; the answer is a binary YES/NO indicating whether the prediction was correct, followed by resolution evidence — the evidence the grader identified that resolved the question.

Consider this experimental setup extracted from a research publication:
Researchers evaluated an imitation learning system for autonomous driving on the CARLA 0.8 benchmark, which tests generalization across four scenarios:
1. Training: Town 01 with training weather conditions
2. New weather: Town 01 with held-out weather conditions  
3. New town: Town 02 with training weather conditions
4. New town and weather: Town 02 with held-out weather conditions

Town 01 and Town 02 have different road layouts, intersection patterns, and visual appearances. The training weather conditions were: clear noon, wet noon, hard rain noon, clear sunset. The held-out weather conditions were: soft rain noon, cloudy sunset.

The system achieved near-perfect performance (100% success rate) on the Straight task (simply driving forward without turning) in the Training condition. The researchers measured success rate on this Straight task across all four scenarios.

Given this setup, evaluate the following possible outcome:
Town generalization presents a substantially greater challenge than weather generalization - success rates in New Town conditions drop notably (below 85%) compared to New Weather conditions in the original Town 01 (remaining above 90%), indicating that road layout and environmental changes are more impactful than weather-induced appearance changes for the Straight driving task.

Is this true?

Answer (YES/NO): NO